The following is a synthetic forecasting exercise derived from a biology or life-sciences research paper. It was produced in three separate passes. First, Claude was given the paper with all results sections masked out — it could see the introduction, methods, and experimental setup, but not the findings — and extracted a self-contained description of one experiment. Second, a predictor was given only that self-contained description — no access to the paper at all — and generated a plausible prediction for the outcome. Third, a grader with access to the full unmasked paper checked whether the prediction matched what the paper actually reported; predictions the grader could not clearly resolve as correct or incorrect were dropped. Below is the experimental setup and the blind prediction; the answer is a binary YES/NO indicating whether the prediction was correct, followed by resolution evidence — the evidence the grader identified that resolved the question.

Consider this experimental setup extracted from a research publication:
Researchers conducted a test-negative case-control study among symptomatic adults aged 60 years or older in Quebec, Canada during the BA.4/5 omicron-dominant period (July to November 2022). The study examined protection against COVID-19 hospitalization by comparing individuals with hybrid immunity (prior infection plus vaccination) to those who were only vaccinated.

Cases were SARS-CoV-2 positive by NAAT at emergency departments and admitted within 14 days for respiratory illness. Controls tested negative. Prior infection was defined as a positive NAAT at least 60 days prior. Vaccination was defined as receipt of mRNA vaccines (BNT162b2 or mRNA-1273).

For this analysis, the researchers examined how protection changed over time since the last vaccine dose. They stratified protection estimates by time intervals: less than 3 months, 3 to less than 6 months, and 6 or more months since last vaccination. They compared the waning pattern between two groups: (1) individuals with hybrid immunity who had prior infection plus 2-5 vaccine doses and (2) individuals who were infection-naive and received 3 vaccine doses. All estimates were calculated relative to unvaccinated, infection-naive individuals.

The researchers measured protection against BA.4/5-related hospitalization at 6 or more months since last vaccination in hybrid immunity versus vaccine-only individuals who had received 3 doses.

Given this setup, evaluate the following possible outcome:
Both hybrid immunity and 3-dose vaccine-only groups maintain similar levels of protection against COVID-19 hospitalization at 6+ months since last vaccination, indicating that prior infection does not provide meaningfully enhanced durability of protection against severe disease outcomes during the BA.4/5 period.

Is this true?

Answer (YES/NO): NO